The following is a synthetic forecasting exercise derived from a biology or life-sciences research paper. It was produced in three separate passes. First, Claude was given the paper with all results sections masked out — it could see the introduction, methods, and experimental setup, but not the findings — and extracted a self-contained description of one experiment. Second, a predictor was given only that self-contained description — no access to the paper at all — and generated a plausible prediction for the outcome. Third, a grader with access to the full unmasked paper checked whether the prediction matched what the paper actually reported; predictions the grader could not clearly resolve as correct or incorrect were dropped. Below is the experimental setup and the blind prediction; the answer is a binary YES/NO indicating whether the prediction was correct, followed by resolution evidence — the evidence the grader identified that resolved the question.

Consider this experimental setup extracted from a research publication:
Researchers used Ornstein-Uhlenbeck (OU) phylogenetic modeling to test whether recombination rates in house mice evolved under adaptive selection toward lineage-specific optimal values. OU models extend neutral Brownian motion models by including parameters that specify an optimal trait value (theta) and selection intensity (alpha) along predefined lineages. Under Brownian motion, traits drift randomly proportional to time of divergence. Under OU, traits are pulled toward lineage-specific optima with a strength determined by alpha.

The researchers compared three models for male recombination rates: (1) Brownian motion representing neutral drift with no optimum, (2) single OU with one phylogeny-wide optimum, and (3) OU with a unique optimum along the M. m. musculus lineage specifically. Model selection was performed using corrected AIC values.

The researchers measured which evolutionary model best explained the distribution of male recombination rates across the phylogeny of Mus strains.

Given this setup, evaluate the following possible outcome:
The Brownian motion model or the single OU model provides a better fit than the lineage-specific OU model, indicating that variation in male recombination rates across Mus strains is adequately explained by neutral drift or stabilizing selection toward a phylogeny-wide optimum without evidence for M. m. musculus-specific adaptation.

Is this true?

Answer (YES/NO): NO